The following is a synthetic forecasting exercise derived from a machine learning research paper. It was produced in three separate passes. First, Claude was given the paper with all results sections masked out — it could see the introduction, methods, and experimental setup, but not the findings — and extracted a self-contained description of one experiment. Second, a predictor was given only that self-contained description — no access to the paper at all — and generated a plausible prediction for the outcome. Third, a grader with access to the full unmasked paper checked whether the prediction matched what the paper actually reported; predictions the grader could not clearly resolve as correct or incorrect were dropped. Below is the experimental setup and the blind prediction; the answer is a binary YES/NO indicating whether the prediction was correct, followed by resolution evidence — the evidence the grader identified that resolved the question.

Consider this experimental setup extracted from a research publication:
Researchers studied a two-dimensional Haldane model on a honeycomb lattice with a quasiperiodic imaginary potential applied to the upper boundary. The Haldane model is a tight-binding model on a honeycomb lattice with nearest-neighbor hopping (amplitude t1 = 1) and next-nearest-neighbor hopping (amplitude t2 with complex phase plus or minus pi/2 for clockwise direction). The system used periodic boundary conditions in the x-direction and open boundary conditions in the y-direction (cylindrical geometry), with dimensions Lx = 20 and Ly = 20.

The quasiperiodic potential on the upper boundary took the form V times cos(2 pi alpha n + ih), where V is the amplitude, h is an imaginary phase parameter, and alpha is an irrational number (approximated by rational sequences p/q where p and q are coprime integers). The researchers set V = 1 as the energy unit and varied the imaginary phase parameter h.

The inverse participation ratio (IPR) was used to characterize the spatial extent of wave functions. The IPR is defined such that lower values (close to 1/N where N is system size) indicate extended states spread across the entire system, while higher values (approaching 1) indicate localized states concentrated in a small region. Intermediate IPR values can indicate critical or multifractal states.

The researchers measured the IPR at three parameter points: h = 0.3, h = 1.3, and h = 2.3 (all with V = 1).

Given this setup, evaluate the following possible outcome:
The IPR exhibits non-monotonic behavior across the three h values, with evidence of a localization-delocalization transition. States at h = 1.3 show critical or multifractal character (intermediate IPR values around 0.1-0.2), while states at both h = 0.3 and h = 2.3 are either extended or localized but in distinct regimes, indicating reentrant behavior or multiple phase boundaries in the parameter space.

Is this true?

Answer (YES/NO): NO